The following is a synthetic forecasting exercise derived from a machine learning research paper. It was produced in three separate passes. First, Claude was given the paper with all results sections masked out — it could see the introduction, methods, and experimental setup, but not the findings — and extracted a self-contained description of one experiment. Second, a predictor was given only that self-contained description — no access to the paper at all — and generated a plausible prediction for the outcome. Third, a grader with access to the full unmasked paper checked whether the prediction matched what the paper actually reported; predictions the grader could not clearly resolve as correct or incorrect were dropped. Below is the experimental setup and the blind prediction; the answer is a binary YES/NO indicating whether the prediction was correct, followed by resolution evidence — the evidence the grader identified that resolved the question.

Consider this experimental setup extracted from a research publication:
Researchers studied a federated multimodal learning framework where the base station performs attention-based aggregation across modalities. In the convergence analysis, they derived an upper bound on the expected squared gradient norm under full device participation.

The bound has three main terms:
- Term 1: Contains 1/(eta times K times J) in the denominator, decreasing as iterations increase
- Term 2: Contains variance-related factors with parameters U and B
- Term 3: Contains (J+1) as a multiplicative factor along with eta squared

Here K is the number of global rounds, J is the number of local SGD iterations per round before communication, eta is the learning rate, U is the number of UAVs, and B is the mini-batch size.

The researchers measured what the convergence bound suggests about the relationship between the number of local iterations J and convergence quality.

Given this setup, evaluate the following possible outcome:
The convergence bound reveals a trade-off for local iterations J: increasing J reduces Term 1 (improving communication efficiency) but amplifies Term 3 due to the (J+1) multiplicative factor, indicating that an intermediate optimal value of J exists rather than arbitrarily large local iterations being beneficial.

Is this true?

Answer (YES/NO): NO